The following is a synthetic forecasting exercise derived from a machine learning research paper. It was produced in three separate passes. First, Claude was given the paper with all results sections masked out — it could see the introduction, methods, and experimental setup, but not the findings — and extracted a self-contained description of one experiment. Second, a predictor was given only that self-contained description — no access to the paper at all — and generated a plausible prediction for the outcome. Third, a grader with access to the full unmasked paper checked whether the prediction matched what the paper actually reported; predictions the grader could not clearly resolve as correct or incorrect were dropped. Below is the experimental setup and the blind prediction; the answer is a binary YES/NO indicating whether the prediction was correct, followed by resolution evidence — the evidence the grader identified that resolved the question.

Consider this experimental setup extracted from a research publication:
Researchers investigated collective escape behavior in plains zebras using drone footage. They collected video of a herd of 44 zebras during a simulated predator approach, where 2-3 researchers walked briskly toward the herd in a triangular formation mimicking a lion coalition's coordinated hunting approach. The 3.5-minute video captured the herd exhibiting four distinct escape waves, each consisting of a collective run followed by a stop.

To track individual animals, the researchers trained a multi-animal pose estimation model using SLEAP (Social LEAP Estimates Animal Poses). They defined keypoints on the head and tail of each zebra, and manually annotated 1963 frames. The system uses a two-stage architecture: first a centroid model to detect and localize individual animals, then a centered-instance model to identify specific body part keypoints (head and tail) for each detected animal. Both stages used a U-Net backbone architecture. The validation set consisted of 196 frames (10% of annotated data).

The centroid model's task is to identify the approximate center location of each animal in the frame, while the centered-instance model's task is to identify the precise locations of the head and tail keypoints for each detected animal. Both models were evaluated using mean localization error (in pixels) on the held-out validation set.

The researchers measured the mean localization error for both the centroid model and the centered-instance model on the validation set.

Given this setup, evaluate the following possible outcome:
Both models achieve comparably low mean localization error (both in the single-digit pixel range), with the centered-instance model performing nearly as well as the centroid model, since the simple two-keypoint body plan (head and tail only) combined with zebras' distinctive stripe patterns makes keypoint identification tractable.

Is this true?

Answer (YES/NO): NO